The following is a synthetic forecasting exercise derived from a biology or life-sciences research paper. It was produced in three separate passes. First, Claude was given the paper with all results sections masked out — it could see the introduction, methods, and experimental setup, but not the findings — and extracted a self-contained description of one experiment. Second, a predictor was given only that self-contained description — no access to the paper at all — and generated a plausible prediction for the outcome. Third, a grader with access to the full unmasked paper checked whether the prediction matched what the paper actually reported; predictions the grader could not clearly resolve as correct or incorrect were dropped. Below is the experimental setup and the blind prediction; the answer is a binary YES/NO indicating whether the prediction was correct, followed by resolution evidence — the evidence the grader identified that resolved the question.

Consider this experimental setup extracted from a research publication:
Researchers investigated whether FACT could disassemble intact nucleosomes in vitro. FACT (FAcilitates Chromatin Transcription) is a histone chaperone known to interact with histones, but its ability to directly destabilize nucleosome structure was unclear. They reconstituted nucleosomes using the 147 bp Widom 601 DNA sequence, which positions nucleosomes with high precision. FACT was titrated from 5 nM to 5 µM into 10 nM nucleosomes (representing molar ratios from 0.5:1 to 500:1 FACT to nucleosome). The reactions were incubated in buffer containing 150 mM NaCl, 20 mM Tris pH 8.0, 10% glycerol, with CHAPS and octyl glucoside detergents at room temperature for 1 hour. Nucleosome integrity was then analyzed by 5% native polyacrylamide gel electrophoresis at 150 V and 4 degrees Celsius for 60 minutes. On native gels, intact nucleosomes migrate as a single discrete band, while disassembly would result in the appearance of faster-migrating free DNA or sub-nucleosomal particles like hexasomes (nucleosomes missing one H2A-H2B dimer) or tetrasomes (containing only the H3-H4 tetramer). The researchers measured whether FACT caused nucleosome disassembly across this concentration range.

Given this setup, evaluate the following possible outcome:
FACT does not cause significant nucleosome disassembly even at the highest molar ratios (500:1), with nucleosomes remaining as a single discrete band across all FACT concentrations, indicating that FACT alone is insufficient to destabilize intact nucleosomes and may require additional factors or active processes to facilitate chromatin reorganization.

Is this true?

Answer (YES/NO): YES